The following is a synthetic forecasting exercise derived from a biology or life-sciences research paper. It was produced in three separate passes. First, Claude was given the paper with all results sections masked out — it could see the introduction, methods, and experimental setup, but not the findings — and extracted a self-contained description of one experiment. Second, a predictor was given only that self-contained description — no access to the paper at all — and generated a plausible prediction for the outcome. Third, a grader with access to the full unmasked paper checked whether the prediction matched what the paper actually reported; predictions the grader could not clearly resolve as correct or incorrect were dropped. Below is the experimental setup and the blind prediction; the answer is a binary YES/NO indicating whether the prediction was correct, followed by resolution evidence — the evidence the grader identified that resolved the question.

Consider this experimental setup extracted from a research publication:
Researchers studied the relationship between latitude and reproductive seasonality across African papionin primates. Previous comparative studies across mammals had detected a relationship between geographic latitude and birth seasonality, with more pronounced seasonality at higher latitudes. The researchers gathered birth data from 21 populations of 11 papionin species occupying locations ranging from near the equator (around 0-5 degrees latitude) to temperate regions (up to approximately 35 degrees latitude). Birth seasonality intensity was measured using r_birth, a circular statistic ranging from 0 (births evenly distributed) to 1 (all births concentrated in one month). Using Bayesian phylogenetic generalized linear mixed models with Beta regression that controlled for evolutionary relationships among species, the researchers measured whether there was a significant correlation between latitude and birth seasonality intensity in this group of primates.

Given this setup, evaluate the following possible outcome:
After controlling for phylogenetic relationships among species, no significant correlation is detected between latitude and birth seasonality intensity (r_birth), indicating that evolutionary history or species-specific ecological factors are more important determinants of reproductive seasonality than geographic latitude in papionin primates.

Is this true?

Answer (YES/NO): YES